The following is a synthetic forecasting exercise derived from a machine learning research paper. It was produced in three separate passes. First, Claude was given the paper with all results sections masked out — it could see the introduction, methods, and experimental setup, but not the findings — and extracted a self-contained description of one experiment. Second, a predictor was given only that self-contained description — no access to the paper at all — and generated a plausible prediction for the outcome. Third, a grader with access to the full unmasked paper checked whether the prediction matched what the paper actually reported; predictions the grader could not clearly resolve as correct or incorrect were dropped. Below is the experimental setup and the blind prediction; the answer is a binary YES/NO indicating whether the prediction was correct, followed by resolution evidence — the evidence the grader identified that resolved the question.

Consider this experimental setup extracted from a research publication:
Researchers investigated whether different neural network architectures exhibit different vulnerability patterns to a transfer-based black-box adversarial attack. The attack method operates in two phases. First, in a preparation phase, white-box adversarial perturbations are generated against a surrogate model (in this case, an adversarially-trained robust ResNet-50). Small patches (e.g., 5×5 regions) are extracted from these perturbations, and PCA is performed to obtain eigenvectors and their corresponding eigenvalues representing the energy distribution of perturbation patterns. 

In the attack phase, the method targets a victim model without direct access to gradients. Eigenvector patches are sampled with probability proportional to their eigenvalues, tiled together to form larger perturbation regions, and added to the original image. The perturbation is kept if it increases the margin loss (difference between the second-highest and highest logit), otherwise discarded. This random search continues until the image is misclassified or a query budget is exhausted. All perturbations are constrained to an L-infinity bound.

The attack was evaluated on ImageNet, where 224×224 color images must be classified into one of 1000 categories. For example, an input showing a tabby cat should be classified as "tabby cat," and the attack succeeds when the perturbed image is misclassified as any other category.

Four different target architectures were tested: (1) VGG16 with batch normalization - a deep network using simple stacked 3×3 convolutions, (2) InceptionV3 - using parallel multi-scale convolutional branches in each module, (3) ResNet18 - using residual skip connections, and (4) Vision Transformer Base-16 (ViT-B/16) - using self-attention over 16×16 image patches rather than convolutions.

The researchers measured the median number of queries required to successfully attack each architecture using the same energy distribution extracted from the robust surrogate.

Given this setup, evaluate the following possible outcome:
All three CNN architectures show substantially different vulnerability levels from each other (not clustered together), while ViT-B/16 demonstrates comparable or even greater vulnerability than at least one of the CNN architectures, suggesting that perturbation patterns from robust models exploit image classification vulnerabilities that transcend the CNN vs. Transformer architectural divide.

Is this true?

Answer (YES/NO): NO